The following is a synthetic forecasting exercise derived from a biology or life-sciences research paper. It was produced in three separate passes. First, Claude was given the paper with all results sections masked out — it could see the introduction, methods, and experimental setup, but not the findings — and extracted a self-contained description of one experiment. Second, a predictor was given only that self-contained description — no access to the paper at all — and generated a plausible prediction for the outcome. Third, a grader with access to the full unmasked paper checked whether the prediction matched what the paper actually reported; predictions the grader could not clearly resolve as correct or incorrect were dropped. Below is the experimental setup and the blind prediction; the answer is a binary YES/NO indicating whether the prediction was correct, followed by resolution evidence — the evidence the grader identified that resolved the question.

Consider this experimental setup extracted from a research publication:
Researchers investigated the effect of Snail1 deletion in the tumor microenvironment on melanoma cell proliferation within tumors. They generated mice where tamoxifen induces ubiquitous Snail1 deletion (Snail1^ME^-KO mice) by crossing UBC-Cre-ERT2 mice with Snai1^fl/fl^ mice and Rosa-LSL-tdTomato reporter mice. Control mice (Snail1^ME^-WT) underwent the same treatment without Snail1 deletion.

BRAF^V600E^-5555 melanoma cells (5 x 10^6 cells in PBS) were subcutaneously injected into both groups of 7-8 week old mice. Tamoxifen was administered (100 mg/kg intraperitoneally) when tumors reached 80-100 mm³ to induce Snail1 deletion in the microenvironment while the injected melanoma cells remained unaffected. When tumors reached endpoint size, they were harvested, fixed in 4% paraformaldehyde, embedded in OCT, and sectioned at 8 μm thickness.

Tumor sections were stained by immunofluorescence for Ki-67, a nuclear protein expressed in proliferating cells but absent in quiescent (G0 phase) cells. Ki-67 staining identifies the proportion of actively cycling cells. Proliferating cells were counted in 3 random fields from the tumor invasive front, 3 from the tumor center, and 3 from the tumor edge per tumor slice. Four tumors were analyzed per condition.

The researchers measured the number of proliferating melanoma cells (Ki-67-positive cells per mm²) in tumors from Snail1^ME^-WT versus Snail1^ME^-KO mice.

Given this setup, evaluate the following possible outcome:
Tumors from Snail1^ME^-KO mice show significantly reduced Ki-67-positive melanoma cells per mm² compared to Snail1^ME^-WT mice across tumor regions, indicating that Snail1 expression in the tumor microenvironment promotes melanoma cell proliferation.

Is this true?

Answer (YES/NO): YES